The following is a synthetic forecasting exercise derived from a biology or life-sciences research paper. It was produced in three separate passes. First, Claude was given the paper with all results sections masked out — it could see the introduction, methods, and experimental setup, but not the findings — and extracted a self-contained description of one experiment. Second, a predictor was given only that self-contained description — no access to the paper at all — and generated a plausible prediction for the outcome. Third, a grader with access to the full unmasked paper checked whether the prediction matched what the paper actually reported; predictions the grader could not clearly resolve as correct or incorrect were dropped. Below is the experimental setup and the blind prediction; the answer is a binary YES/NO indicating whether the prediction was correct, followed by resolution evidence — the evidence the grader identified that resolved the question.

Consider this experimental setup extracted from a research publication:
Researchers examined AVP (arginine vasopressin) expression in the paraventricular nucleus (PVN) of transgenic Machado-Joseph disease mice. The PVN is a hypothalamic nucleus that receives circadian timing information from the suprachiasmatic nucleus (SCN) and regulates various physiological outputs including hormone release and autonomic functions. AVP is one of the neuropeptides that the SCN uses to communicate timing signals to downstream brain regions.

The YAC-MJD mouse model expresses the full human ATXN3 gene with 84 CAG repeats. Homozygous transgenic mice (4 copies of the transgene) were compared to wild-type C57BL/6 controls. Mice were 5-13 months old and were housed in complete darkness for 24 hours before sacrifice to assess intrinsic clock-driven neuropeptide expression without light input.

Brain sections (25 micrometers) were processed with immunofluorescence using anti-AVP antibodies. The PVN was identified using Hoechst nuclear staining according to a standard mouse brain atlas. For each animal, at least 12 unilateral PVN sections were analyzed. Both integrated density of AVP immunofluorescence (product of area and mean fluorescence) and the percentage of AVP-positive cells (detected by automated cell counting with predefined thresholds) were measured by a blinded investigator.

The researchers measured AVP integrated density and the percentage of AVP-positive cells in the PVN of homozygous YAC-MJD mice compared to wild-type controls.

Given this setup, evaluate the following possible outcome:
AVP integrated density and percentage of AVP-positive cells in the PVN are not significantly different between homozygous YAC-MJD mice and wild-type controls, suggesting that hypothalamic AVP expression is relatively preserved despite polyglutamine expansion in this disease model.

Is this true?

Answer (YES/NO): NO